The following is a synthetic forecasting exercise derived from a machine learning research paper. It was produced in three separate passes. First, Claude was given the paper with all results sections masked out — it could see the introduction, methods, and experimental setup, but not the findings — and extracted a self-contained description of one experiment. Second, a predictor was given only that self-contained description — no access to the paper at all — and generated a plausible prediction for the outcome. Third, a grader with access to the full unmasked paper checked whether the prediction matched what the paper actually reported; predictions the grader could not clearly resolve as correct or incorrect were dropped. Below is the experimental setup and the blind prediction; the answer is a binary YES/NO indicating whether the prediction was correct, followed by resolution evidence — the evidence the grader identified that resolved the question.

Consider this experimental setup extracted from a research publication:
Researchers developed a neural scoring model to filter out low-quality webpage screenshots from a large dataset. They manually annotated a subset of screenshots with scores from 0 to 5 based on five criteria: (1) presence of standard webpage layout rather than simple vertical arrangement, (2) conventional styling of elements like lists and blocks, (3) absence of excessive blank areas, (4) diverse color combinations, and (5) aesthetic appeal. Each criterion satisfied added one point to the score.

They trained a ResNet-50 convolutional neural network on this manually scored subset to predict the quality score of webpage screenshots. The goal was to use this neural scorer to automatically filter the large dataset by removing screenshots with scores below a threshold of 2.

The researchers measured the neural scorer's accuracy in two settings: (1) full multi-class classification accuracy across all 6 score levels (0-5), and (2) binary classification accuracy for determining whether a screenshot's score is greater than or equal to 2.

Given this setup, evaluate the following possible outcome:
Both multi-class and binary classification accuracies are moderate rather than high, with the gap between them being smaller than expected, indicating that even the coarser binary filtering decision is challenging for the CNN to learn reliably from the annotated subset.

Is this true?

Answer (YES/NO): NO